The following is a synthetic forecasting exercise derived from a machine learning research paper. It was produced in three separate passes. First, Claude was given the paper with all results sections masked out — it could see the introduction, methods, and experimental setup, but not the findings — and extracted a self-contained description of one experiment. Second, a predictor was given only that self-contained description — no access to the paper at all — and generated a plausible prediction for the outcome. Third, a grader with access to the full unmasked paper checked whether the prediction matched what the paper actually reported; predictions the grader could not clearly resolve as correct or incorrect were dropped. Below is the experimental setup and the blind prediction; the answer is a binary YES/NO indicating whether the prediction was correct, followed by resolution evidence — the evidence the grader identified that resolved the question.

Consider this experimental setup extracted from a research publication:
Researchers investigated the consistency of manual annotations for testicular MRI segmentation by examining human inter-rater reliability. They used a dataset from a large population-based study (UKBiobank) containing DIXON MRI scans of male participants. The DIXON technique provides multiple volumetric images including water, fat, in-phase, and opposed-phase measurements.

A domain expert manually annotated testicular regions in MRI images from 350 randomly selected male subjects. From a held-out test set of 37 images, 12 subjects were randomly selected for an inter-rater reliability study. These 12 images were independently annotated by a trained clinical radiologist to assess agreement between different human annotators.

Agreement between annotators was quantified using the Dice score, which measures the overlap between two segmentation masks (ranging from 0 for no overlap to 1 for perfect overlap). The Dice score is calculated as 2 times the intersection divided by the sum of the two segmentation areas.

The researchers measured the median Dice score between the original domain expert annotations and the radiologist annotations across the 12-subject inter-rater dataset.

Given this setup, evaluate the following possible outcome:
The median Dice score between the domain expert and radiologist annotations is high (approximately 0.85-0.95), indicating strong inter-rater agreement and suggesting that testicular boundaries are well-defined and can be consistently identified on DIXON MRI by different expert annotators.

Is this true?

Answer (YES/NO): NO